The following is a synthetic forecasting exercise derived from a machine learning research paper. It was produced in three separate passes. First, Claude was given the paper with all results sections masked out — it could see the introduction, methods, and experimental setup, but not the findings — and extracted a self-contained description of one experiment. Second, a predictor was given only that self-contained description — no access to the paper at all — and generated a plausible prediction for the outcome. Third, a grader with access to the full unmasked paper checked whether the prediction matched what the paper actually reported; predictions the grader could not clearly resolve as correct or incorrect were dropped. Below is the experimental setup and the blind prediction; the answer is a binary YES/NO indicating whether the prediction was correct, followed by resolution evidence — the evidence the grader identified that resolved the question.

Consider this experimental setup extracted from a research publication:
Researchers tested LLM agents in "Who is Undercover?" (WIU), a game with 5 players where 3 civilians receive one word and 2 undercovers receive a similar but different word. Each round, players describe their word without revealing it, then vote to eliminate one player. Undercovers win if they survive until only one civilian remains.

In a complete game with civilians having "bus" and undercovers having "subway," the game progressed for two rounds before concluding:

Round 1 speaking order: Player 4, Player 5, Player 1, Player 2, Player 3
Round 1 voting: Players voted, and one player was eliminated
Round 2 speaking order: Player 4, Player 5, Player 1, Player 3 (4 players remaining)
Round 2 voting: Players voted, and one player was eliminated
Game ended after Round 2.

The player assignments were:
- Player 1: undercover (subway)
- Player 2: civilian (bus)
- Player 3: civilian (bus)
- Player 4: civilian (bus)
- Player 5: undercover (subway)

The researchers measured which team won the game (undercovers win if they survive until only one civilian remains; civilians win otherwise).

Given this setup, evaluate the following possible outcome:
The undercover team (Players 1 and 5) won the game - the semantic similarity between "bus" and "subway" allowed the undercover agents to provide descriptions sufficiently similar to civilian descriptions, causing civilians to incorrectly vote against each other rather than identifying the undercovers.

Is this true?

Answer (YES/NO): YES